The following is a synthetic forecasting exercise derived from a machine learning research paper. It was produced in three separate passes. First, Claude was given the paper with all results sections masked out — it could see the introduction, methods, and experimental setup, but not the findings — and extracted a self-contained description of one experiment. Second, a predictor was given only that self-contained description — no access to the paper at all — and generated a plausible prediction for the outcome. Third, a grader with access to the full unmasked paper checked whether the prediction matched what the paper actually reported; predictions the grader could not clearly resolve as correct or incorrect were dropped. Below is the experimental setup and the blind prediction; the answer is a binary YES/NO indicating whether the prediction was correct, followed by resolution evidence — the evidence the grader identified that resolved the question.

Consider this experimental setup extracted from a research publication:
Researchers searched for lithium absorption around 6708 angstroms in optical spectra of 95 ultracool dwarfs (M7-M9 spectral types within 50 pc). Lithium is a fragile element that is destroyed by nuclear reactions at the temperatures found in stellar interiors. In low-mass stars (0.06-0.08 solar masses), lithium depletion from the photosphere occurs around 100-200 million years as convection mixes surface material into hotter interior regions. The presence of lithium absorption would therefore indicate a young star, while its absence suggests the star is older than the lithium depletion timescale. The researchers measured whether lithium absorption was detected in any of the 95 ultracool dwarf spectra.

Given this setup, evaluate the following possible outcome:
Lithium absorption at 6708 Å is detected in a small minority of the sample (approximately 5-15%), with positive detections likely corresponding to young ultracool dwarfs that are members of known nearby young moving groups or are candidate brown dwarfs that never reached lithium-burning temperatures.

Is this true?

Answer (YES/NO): NO